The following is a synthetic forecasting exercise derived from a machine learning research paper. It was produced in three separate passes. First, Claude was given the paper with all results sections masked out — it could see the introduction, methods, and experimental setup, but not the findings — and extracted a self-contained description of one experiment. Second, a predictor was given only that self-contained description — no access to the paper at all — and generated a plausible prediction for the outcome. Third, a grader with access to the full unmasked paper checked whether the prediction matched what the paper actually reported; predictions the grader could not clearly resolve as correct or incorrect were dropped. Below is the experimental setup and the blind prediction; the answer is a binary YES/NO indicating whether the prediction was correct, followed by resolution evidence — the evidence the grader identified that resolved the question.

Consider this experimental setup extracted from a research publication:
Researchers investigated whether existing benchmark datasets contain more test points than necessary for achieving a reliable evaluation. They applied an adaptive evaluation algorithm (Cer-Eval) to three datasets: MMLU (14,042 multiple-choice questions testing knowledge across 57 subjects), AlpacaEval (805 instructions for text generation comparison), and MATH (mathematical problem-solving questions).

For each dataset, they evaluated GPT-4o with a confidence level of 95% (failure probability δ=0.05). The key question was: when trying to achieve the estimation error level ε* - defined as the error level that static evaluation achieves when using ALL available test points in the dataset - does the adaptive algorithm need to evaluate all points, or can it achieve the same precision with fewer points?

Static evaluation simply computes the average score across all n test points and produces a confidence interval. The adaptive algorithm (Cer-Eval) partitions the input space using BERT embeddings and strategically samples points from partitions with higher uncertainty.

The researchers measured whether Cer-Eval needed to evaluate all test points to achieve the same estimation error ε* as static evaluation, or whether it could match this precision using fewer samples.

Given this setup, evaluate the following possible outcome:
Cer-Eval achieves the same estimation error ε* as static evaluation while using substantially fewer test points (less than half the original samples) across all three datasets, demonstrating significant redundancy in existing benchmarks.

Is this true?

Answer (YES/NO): NO